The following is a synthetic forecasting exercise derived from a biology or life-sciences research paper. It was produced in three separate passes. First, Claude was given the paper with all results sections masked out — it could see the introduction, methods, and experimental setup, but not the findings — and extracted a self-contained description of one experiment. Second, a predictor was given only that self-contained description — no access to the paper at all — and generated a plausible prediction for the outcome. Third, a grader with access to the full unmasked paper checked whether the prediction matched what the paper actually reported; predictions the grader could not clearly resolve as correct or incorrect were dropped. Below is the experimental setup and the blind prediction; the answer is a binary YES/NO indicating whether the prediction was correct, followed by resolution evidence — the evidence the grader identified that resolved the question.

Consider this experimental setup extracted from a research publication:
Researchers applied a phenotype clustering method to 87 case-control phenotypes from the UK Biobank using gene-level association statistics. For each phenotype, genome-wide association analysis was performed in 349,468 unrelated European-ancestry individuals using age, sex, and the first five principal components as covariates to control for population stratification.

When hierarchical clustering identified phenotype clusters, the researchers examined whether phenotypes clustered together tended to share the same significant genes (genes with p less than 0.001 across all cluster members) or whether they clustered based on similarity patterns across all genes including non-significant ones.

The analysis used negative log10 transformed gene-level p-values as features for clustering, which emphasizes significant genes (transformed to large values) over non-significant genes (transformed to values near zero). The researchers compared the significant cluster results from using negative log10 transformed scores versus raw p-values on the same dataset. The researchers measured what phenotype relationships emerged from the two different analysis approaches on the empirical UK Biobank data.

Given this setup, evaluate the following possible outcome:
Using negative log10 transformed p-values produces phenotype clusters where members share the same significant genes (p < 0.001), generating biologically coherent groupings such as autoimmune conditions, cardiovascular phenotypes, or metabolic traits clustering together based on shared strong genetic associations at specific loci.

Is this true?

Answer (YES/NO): YES